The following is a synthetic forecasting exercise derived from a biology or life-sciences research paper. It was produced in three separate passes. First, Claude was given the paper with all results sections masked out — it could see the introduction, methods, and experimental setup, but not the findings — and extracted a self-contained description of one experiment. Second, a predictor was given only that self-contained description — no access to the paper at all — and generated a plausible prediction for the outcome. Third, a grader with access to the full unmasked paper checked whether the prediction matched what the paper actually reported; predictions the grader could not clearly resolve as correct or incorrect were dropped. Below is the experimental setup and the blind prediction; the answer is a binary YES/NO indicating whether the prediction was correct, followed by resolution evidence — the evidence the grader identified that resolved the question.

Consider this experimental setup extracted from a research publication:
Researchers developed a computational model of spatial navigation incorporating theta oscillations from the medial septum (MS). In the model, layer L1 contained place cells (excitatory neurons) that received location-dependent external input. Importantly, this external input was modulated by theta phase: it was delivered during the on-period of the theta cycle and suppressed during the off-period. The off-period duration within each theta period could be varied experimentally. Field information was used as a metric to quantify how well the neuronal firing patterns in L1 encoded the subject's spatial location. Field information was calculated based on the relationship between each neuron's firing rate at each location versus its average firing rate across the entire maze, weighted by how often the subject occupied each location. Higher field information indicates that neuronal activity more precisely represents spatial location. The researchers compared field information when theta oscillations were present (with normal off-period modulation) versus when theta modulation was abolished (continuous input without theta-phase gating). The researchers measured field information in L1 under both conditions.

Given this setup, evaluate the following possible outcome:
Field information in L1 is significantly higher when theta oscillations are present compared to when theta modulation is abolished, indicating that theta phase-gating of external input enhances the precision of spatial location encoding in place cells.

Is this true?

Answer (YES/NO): YES